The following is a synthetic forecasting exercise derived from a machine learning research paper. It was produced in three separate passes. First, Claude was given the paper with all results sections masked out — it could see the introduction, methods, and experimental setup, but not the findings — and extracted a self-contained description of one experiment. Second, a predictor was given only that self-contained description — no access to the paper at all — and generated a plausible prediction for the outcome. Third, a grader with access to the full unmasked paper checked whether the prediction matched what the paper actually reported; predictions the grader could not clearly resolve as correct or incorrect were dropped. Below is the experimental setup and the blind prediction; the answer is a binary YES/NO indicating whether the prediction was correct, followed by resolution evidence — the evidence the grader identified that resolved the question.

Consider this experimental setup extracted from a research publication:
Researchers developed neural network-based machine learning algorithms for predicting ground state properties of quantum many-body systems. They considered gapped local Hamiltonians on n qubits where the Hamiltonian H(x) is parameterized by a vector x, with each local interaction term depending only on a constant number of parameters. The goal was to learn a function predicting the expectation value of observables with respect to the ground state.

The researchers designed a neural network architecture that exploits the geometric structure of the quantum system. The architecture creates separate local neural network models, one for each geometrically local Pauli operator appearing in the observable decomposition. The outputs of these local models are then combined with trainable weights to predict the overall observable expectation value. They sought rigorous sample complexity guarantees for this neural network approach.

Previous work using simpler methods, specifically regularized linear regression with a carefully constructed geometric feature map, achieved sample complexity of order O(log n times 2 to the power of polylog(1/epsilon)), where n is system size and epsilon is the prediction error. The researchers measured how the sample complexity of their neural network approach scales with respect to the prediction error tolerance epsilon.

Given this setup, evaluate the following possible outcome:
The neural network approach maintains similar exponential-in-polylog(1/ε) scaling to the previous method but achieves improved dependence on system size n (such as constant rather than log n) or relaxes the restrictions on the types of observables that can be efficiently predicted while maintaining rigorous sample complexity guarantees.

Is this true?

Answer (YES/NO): YES